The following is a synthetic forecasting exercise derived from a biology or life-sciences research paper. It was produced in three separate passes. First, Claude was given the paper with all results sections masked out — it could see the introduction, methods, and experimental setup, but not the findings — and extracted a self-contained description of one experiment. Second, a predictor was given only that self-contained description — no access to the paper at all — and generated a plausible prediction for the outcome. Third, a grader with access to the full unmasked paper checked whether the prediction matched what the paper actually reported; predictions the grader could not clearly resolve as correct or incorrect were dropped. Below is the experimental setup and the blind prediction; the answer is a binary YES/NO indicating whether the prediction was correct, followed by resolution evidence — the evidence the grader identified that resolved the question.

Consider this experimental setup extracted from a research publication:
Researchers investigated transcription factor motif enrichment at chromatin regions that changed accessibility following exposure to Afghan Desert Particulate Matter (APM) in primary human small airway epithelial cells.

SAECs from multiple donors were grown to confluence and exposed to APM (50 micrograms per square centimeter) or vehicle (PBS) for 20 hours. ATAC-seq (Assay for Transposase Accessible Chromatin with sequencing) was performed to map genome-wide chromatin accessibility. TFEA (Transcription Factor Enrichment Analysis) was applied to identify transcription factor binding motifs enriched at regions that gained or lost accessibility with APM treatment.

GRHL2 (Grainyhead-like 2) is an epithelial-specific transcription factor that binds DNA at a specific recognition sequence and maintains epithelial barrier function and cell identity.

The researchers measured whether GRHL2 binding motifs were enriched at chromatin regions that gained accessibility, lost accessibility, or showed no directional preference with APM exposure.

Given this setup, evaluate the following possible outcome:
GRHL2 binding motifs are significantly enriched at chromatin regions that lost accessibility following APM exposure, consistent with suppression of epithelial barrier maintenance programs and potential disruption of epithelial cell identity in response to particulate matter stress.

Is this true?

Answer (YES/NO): YES